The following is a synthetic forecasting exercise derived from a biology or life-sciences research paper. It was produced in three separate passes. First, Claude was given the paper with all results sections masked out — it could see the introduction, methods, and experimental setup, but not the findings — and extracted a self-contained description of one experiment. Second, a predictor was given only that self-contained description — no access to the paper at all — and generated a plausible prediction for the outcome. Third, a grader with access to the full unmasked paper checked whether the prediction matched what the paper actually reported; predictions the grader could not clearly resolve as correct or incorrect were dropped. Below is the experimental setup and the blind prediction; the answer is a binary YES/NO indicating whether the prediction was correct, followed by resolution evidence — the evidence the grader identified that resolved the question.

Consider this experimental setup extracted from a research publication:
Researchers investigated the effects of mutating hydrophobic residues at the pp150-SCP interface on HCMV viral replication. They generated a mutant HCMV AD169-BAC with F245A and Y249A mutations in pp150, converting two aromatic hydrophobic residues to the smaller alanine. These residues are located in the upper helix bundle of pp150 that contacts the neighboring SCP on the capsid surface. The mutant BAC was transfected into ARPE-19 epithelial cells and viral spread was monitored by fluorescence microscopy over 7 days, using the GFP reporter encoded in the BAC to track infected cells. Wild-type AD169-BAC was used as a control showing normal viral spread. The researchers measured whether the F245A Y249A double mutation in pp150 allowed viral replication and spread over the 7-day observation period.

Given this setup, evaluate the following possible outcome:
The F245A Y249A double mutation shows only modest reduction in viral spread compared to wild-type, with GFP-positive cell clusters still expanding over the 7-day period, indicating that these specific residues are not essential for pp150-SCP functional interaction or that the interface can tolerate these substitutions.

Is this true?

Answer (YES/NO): NO